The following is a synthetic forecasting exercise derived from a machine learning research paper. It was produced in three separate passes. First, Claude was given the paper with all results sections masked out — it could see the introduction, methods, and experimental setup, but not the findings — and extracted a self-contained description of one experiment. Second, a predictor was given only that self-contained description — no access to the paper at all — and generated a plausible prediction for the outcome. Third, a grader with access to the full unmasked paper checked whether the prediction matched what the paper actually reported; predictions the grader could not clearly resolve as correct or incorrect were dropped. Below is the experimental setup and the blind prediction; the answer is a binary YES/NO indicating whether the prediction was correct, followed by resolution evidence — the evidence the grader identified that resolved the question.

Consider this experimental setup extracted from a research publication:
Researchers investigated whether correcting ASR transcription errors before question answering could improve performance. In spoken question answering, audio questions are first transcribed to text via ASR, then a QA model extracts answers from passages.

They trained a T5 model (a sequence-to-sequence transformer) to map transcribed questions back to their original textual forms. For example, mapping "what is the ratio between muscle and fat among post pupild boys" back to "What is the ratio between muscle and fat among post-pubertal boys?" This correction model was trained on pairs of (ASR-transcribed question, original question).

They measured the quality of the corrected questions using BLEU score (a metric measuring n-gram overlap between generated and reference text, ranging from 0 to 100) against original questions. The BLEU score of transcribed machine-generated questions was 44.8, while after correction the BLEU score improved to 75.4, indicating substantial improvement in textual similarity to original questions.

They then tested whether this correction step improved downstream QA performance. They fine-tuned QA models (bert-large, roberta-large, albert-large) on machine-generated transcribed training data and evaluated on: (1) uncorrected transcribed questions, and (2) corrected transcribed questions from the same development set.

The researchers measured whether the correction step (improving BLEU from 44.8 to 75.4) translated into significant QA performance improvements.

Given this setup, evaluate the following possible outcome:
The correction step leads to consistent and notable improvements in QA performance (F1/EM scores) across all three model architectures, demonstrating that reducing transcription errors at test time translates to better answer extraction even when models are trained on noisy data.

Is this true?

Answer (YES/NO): NO